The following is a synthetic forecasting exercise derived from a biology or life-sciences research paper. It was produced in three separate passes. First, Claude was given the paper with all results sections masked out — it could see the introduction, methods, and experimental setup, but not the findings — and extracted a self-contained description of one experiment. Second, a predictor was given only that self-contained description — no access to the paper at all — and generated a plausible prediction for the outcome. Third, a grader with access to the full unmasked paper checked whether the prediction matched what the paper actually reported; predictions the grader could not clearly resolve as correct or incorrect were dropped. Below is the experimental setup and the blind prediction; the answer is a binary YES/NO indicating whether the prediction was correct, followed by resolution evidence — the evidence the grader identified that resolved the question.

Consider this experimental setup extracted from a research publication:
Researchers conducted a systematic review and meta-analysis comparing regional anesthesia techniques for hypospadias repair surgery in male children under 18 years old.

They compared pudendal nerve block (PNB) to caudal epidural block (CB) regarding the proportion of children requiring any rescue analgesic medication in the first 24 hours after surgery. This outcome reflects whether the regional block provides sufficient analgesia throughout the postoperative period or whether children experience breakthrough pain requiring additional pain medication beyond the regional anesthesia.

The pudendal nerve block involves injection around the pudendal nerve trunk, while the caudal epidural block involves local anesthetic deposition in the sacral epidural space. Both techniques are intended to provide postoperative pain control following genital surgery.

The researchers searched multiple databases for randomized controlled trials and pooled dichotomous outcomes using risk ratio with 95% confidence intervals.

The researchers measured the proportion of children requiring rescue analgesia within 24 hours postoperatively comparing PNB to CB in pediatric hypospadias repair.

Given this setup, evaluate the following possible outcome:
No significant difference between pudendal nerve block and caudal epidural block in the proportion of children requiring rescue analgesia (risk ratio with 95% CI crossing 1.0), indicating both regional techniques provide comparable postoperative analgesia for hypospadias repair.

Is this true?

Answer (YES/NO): NO